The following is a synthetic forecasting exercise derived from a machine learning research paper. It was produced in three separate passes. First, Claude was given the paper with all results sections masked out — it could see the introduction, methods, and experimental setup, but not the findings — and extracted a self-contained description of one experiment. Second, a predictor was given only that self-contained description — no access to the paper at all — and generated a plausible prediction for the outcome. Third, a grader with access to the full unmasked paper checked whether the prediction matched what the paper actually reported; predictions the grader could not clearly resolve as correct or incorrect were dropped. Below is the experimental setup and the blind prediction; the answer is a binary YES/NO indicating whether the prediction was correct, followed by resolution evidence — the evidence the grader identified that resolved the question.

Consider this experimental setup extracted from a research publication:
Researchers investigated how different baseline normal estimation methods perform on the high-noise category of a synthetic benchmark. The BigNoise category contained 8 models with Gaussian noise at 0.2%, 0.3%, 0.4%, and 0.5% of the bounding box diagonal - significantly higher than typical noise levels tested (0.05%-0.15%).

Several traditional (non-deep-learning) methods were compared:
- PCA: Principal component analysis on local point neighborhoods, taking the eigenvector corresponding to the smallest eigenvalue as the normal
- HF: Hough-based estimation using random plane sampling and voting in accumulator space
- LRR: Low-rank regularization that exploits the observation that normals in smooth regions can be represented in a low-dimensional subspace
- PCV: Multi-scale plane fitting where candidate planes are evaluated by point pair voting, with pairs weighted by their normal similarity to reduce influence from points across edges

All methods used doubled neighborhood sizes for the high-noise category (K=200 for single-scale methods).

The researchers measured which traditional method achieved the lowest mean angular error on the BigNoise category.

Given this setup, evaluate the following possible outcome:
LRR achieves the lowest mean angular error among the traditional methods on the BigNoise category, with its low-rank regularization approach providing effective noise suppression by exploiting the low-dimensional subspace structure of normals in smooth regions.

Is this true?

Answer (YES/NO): YES